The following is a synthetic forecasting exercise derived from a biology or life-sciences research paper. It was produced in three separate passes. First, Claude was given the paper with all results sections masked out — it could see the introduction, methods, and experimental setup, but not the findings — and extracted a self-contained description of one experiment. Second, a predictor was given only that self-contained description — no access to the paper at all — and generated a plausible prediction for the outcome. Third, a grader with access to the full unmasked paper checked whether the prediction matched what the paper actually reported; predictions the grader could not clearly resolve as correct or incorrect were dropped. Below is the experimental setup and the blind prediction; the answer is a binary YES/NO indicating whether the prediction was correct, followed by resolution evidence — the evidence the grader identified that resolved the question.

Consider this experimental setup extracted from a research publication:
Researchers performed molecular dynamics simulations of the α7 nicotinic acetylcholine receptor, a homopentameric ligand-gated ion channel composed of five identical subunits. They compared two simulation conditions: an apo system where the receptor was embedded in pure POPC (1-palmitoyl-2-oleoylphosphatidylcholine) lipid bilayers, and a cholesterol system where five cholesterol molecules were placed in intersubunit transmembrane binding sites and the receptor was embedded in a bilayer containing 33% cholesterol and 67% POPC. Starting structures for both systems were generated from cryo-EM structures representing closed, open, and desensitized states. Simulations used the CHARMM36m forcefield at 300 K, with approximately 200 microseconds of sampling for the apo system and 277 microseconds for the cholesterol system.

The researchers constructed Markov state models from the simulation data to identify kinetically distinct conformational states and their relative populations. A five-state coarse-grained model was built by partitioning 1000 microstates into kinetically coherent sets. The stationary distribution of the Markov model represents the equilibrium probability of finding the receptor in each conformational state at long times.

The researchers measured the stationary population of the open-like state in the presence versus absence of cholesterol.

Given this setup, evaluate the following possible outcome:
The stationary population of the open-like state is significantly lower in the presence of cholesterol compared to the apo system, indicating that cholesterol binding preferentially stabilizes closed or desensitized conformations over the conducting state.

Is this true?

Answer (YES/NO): YES